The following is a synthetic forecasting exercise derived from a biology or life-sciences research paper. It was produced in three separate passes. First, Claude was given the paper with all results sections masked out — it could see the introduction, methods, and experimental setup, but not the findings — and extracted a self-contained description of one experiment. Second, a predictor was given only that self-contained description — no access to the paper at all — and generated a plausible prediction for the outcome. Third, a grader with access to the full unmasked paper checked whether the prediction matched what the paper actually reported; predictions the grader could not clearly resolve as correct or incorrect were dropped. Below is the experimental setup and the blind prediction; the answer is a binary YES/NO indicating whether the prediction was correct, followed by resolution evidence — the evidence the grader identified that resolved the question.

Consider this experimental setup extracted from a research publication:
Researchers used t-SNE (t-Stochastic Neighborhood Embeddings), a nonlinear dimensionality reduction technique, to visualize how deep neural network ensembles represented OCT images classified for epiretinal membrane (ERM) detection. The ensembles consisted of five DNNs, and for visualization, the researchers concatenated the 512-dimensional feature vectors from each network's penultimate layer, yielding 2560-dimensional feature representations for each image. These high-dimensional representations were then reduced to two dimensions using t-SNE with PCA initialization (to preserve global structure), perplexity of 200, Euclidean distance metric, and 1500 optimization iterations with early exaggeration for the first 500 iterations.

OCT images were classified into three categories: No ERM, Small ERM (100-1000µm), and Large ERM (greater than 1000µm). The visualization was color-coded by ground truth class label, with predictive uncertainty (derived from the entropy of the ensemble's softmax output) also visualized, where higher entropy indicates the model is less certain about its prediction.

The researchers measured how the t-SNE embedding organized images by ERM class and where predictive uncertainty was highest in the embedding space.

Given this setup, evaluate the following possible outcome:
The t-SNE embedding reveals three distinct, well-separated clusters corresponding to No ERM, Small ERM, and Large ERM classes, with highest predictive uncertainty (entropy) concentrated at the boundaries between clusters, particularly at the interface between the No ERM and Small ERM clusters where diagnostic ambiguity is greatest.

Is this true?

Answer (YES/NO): NO